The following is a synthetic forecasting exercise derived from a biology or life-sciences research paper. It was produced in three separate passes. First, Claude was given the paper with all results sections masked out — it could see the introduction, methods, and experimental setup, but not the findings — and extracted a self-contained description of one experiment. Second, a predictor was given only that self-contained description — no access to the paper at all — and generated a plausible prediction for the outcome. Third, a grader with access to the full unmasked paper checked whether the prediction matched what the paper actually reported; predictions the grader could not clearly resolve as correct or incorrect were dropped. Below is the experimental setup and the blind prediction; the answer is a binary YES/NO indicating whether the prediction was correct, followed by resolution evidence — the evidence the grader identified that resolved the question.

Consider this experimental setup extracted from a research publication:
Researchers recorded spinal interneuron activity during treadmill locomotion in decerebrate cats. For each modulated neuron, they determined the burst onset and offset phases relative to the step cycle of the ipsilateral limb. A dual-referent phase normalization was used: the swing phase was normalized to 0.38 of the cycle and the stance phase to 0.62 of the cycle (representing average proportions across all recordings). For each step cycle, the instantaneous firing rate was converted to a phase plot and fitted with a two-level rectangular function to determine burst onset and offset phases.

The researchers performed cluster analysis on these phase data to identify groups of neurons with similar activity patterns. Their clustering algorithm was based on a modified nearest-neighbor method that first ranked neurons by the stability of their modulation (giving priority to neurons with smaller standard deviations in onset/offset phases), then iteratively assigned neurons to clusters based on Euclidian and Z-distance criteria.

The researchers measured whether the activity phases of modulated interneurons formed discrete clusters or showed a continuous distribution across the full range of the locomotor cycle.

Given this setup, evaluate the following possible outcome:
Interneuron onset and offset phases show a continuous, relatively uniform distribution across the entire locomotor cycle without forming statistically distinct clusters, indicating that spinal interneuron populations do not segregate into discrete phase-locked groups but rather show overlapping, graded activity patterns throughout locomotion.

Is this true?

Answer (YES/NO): NO